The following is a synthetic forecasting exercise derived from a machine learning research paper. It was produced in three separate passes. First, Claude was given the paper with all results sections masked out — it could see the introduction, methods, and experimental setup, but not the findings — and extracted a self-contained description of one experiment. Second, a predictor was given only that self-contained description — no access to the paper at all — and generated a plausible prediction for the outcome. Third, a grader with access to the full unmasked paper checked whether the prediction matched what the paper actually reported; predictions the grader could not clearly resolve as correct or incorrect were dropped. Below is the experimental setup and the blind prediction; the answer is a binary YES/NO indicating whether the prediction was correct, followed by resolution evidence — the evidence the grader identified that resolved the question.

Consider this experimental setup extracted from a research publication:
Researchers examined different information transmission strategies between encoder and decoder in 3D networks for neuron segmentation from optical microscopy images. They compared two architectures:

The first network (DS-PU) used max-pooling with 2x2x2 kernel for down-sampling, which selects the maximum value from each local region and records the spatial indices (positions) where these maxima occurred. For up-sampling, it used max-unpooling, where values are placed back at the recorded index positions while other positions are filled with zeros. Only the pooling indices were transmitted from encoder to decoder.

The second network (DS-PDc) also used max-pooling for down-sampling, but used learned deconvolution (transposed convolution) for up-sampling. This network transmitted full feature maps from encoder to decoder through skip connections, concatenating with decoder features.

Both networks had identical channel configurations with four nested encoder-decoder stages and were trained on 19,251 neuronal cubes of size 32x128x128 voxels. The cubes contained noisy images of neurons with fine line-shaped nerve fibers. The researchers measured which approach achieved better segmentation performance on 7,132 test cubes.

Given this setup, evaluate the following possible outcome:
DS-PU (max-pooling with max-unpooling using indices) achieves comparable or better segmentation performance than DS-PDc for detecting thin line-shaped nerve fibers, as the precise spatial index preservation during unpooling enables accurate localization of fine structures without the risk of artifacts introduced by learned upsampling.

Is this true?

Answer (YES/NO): NO